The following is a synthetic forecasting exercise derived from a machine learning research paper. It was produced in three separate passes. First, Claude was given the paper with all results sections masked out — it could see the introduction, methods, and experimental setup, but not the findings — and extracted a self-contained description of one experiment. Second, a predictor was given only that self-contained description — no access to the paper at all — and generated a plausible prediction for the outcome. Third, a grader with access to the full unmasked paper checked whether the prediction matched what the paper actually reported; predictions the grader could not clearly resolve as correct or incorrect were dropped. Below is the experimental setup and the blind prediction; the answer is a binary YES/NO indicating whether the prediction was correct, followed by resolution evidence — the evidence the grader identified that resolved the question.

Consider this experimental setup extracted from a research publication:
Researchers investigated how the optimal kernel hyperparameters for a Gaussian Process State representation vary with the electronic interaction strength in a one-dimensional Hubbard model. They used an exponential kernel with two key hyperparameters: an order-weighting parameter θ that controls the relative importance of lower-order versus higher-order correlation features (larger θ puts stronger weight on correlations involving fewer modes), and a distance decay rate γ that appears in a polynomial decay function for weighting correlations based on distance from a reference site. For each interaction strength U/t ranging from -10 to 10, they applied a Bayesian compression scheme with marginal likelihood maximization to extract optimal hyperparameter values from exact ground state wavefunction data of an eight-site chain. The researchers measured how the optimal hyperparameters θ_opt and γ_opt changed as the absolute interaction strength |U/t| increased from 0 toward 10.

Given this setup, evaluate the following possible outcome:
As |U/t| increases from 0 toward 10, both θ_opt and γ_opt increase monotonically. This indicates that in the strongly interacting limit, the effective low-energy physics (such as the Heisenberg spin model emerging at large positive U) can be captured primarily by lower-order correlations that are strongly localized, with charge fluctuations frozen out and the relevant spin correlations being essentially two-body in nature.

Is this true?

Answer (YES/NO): NO